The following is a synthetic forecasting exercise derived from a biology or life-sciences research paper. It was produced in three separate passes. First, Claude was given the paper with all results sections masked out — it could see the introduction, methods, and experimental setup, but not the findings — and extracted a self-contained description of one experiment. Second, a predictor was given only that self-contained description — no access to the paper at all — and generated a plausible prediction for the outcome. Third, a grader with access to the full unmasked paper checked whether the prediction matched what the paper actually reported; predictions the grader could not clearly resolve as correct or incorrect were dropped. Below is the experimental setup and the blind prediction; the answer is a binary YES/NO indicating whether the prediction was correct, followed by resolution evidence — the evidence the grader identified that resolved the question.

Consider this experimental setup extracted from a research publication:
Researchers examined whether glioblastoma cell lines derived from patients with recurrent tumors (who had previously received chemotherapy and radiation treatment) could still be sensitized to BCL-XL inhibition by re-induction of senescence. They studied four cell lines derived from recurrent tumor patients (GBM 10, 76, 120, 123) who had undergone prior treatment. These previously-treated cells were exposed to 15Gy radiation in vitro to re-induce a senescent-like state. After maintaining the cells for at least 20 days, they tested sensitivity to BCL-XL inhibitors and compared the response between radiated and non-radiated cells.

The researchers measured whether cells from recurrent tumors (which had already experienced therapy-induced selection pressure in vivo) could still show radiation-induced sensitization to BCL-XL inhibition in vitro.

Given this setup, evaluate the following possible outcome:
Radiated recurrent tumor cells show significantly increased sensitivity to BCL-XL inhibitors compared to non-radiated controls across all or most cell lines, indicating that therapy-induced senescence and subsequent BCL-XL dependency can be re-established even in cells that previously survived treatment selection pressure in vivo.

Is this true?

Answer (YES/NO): YES